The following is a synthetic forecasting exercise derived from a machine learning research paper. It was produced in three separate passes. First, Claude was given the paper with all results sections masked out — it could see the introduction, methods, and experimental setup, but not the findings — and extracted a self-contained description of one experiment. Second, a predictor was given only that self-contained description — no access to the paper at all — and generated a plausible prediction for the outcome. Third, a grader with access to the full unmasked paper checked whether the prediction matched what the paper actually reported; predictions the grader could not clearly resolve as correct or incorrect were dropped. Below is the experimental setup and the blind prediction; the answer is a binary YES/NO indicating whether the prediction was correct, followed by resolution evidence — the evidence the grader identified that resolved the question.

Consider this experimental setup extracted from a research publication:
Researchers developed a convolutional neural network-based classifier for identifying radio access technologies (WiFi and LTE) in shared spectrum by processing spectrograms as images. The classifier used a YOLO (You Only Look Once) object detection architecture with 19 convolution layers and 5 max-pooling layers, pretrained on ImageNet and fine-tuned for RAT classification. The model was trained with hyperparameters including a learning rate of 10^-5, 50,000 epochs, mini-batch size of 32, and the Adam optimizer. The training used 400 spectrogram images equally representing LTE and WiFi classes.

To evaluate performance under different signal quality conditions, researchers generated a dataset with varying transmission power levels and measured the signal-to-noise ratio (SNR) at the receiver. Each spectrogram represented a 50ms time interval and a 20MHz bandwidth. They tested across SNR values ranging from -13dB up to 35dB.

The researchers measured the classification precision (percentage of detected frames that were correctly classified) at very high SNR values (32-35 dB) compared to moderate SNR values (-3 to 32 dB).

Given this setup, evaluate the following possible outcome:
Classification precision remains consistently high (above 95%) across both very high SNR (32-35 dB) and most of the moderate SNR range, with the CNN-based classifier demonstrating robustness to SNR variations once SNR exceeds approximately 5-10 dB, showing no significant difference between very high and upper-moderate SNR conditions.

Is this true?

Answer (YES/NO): NO